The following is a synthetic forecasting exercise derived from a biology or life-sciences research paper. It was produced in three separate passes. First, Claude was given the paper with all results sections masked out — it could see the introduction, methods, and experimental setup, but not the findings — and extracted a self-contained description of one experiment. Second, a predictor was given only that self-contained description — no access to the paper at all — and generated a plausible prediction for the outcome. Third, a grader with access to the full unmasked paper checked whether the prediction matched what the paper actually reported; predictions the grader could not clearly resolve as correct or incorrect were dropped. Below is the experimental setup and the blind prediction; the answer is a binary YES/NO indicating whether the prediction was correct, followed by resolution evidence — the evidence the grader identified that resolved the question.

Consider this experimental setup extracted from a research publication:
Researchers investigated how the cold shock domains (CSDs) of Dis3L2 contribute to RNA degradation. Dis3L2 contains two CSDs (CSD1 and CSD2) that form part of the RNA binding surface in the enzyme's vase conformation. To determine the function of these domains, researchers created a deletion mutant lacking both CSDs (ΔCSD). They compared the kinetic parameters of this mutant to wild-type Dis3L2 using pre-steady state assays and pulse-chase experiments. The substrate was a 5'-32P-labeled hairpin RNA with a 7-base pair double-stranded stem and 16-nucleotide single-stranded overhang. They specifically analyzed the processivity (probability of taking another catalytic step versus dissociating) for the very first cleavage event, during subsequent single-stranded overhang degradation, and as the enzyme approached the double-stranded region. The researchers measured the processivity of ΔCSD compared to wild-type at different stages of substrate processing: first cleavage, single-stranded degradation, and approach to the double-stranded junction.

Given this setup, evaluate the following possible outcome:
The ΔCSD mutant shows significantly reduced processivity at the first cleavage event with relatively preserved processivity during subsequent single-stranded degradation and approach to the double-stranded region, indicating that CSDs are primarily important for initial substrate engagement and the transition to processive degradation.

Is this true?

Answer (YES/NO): NO